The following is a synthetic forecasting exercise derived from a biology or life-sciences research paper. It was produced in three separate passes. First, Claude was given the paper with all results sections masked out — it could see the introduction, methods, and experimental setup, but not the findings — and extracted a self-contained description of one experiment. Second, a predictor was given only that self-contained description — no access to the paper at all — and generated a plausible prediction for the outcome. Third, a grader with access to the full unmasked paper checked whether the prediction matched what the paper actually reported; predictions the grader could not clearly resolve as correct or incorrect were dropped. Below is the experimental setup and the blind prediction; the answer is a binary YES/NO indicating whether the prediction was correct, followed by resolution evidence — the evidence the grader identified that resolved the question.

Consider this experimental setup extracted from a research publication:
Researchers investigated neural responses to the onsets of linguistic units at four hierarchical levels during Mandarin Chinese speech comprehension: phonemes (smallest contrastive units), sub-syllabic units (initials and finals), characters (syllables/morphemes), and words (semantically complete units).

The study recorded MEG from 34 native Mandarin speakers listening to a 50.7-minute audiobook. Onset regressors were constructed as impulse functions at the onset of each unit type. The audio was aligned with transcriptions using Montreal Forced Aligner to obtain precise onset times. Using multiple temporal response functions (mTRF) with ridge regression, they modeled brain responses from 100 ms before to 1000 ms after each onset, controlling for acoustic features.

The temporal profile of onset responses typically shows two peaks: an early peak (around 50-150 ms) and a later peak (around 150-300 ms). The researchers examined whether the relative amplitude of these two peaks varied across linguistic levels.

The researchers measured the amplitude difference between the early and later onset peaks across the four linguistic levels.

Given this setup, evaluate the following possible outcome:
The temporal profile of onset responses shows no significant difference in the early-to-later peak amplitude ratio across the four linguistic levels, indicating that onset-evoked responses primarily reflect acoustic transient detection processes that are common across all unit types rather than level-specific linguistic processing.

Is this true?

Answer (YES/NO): NO